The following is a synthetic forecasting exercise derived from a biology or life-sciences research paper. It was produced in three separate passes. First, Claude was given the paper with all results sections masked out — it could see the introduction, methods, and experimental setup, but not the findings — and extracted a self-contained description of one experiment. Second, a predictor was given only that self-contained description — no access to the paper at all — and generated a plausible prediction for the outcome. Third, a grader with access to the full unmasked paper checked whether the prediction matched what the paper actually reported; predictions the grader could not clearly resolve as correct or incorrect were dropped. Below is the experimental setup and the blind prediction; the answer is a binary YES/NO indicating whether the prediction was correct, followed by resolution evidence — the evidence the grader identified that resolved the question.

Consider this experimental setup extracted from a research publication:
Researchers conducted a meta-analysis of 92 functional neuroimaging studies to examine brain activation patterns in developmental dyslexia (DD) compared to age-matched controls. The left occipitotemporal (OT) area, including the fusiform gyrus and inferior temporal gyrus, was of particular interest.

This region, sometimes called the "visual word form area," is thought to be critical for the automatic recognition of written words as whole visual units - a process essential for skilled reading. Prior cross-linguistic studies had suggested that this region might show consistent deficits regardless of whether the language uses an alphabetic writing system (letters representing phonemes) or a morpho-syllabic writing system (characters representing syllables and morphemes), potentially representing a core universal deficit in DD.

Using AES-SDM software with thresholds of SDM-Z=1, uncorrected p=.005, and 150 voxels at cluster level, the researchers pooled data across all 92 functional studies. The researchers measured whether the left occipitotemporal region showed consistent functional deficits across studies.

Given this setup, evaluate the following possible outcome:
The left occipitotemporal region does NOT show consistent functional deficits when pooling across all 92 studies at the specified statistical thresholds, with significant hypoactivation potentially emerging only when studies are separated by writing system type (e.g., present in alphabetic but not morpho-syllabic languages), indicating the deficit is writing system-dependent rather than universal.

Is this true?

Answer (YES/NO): NO